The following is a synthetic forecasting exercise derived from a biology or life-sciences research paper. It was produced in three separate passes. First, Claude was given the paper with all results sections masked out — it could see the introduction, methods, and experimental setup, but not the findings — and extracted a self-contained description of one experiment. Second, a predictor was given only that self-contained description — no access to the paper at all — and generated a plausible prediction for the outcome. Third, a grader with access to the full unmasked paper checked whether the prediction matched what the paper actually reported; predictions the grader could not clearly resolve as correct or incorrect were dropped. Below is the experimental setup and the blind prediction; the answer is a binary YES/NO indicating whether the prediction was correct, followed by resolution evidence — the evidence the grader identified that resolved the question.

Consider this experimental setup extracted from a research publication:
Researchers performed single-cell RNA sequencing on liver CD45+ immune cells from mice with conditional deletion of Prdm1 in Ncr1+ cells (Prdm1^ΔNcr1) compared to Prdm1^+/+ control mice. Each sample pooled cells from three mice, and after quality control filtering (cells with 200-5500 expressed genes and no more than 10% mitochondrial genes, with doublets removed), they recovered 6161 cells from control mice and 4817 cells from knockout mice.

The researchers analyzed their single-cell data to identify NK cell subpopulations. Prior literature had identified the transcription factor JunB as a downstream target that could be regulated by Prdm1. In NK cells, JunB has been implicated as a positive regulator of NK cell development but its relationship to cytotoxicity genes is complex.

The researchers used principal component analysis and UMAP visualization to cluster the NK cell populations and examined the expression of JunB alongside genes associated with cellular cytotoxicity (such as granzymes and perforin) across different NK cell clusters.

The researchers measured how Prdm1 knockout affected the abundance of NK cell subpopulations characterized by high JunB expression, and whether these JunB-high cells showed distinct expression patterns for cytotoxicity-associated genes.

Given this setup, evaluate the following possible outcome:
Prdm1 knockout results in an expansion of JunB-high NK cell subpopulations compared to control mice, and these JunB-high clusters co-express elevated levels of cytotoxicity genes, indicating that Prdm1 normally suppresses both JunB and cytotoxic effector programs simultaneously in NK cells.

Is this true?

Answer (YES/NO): NO